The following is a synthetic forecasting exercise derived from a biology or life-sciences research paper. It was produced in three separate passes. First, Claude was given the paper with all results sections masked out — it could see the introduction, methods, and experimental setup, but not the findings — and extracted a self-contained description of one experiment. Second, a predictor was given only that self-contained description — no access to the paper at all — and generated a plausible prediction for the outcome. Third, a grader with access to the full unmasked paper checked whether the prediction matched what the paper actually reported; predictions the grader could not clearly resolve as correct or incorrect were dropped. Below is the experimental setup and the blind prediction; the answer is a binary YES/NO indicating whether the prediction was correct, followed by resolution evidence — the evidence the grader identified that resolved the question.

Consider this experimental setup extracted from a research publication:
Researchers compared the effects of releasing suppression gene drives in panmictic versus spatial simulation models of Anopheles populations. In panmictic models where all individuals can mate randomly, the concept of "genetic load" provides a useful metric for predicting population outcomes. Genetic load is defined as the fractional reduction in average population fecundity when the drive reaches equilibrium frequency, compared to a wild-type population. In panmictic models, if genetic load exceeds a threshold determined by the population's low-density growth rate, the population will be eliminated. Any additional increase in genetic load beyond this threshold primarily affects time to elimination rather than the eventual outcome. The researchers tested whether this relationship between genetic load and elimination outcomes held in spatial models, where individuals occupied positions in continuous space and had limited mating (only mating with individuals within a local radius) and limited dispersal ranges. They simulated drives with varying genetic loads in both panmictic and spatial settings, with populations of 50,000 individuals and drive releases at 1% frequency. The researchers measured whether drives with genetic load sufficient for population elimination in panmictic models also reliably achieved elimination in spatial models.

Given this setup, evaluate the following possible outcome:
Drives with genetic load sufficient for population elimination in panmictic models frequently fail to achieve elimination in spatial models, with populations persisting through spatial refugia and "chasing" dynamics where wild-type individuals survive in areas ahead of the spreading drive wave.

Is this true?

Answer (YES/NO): YES